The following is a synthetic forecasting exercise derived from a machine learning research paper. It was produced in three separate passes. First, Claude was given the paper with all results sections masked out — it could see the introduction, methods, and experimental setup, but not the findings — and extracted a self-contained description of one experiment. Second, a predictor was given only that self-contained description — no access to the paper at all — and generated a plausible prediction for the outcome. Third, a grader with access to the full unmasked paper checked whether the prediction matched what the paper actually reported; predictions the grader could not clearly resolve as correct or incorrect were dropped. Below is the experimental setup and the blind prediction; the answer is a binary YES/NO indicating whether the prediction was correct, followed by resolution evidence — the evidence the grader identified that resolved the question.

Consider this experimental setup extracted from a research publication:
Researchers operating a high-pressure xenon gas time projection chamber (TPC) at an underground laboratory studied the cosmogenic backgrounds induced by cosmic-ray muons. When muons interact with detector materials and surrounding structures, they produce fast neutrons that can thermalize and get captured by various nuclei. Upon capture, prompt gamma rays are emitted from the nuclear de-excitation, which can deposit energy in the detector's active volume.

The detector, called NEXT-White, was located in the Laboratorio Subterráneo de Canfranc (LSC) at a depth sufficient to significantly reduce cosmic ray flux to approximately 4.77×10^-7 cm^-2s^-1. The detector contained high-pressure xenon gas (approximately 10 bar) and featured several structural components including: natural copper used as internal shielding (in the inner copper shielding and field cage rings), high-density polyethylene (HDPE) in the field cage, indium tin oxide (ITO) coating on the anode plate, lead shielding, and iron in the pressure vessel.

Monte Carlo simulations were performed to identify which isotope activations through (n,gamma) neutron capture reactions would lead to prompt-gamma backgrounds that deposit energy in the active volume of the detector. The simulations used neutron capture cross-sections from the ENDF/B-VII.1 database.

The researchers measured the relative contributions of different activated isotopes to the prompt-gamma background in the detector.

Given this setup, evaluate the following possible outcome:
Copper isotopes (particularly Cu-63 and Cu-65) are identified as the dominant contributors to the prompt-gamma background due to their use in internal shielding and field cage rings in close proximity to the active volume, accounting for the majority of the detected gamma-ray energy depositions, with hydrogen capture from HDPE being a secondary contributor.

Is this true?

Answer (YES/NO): YES